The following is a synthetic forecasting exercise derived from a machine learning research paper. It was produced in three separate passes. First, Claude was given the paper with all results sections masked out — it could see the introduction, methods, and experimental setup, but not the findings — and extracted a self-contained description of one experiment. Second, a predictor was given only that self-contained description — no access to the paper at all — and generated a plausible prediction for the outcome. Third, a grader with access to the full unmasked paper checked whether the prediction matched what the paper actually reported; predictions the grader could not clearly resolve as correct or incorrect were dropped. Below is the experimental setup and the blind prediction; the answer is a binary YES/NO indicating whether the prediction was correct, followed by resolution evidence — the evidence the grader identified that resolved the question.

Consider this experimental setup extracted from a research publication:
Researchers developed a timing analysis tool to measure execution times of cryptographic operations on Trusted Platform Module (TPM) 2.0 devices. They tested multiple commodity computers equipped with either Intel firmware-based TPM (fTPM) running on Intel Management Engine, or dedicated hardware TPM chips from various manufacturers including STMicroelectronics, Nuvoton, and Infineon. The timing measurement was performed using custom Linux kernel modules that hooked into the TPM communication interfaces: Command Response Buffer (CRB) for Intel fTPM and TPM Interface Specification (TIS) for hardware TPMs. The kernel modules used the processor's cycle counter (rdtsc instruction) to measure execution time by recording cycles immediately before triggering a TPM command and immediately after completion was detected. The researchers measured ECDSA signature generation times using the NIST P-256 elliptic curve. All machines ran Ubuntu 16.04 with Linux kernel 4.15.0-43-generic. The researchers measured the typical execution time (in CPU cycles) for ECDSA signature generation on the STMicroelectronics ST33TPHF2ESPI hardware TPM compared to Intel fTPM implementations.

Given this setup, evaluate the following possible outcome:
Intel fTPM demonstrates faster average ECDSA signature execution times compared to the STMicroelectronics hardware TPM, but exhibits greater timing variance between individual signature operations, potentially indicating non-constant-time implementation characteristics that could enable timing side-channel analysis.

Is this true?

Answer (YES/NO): NO